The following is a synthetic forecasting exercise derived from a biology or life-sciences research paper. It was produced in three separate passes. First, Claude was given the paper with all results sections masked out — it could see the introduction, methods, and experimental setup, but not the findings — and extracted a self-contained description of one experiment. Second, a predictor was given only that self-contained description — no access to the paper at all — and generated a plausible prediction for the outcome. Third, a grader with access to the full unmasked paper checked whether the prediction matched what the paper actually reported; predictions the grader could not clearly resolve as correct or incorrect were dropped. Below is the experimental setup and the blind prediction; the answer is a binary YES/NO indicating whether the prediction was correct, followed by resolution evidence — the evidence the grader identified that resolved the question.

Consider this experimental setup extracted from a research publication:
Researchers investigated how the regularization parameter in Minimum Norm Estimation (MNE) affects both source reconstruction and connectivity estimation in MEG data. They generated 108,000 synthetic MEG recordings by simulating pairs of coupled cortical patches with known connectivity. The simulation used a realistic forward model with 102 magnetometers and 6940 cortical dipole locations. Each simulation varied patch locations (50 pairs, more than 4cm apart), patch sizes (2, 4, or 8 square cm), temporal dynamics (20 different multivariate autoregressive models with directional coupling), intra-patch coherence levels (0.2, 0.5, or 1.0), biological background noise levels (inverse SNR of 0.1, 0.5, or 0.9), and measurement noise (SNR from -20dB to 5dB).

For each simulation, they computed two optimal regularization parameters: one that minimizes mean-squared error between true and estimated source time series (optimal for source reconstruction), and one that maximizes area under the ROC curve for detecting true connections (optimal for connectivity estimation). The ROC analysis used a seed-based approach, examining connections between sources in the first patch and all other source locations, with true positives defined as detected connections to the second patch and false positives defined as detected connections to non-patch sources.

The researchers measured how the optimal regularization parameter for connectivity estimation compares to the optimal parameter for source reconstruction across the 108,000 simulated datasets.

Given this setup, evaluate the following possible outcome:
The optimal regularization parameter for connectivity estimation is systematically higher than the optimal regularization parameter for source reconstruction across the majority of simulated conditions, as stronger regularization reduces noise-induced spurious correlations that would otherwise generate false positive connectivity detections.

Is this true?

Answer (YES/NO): NO